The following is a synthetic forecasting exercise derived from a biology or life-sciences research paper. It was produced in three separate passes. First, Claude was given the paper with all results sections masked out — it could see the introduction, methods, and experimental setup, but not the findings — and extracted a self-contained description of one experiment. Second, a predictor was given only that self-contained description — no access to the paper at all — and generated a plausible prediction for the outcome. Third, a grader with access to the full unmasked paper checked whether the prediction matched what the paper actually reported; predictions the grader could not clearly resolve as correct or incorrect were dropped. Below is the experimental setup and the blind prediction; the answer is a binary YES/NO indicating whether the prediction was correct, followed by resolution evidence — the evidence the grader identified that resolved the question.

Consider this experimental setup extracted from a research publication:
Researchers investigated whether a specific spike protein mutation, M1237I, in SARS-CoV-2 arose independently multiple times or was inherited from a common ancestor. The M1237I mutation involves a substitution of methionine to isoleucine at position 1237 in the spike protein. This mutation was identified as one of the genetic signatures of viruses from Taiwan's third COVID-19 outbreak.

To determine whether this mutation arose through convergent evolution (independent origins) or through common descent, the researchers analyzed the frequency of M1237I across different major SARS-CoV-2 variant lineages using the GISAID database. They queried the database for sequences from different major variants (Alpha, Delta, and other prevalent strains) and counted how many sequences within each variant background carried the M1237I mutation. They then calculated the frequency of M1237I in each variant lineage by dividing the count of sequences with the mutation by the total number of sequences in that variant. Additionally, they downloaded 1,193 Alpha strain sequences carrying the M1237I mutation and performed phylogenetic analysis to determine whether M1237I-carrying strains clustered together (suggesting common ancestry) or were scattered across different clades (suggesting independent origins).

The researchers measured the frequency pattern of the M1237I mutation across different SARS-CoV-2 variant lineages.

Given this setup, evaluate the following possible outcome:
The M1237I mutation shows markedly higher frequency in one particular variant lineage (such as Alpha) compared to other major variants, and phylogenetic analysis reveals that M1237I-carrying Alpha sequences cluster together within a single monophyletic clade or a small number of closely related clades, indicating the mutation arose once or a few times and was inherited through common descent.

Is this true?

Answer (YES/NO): NO